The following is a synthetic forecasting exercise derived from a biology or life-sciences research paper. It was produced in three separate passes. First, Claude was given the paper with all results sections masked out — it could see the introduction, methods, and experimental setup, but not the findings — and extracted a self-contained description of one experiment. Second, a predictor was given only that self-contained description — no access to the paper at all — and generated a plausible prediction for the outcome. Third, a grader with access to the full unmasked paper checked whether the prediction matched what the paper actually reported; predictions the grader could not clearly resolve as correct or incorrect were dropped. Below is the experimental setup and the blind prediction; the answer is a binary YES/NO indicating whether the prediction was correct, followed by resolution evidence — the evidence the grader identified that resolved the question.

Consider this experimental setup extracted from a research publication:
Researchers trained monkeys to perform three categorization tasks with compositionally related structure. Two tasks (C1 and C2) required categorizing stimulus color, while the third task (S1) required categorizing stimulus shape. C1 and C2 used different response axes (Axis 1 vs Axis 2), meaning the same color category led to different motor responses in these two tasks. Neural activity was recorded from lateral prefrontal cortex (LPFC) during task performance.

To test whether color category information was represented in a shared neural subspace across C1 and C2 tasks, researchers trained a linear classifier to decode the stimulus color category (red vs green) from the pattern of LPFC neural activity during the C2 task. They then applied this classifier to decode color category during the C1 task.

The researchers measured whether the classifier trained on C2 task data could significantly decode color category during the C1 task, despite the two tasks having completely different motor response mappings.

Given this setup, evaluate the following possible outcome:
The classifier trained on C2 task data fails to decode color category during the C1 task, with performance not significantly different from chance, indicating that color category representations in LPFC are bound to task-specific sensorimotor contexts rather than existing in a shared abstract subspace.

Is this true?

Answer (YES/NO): NO